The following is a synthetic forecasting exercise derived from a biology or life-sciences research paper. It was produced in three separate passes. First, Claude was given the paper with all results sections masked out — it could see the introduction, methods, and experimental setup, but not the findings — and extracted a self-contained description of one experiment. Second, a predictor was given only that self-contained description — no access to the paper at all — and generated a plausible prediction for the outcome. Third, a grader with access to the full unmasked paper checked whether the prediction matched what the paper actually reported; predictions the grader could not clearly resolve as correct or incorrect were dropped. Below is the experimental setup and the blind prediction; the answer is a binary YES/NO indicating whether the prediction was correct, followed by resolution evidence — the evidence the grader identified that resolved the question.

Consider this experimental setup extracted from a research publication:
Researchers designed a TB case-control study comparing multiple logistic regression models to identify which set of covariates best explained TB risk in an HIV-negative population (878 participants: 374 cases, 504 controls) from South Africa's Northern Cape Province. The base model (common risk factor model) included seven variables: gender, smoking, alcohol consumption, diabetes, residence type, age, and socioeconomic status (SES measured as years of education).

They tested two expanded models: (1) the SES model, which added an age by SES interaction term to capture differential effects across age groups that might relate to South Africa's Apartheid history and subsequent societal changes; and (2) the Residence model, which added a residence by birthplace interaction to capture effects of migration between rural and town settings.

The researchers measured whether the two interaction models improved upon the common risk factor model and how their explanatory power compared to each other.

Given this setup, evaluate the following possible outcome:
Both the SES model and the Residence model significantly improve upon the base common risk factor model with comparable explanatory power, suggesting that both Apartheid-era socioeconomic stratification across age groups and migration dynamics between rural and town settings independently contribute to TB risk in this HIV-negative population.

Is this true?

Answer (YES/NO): YES